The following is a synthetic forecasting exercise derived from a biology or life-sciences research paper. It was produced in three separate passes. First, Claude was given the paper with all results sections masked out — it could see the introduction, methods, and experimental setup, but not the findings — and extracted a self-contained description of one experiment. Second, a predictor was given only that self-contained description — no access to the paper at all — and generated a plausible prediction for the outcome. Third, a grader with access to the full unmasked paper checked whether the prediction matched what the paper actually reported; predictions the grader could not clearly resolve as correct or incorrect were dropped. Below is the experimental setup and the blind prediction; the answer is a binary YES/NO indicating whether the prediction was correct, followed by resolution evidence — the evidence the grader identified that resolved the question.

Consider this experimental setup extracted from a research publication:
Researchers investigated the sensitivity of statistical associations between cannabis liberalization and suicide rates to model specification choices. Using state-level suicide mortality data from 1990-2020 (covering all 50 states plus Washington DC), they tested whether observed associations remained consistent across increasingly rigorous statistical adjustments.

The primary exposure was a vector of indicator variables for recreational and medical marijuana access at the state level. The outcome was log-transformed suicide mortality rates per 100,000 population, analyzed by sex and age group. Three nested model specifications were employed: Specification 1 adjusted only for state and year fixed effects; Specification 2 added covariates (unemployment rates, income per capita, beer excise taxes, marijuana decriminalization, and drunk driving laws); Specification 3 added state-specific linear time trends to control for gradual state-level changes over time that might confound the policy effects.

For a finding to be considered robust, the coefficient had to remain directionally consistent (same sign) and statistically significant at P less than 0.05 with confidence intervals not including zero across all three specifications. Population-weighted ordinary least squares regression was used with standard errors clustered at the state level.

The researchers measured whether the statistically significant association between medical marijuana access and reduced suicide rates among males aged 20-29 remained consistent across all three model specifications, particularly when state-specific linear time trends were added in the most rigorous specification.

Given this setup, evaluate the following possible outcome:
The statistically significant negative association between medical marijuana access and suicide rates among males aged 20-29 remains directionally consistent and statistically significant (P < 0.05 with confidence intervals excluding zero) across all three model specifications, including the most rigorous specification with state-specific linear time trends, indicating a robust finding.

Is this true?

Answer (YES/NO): YES